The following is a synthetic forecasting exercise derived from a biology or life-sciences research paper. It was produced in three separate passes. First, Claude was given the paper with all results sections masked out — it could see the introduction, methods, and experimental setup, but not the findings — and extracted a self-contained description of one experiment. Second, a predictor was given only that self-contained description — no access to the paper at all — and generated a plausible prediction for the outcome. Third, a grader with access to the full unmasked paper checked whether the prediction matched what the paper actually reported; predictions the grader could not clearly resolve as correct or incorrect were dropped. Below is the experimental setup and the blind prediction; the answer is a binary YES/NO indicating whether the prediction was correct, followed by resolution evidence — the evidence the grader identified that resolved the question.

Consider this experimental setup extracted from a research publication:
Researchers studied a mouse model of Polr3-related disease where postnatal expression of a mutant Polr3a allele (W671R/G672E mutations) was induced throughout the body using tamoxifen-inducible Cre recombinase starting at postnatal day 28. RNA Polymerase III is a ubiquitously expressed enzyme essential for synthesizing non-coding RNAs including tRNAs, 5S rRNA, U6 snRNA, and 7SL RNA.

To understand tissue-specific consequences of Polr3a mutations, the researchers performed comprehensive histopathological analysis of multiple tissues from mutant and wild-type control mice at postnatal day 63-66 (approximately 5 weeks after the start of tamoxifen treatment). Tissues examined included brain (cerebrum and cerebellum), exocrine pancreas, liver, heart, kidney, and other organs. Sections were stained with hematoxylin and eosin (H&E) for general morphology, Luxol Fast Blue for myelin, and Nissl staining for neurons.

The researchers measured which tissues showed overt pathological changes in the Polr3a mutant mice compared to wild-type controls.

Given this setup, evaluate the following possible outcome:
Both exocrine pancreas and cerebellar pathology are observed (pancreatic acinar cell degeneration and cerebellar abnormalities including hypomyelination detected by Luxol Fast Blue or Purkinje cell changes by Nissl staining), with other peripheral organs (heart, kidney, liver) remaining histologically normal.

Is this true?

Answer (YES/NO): NO